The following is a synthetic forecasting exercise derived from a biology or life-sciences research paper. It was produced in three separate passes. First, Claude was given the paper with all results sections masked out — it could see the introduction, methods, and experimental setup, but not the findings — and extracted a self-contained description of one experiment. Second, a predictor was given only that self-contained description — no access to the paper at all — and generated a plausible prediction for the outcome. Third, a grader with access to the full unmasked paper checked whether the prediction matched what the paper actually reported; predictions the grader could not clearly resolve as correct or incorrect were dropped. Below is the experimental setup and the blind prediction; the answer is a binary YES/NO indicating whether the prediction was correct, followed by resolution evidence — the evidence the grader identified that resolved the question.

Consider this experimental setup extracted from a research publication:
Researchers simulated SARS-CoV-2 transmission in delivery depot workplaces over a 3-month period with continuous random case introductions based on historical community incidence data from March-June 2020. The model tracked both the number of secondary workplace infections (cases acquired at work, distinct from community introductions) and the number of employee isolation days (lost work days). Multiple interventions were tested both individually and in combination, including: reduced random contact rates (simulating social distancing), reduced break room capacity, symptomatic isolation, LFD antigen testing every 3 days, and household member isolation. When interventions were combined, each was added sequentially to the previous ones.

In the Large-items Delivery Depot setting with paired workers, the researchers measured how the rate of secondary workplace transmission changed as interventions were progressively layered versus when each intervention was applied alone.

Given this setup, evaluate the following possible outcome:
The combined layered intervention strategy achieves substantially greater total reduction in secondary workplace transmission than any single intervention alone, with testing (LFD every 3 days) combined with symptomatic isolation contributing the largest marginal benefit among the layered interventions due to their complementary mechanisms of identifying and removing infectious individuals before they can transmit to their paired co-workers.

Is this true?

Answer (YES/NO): NO